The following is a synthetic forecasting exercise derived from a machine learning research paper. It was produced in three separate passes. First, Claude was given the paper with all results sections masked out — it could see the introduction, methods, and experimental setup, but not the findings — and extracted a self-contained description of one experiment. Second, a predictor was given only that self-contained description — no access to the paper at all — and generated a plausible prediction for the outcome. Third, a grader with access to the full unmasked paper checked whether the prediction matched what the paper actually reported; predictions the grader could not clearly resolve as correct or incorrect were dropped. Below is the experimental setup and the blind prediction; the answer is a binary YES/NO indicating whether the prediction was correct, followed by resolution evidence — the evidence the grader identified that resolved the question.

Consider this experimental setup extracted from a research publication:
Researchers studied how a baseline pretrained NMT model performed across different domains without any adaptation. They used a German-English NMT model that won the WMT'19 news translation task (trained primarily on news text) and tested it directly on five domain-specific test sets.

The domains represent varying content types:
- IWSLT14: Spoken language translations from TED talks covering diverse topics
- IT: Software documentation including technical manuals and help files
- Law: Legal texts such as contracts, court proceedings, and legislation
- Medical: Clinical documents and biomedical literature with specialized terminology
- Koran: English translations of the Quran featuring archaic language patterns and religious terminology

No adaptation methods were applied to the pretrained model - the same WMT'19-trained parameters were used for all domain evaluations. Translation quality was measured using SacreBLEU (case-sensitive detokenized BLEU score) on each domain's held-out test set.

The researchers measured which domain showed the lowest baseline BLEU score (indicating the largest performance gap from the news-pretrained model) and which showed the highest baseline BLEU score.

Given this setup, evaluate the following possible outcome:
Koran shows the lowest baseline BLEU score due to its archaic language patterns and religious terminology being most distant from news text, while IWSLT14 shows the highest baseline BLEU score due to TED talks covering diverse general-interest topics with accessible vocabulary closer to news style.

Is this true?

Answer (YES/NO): NO